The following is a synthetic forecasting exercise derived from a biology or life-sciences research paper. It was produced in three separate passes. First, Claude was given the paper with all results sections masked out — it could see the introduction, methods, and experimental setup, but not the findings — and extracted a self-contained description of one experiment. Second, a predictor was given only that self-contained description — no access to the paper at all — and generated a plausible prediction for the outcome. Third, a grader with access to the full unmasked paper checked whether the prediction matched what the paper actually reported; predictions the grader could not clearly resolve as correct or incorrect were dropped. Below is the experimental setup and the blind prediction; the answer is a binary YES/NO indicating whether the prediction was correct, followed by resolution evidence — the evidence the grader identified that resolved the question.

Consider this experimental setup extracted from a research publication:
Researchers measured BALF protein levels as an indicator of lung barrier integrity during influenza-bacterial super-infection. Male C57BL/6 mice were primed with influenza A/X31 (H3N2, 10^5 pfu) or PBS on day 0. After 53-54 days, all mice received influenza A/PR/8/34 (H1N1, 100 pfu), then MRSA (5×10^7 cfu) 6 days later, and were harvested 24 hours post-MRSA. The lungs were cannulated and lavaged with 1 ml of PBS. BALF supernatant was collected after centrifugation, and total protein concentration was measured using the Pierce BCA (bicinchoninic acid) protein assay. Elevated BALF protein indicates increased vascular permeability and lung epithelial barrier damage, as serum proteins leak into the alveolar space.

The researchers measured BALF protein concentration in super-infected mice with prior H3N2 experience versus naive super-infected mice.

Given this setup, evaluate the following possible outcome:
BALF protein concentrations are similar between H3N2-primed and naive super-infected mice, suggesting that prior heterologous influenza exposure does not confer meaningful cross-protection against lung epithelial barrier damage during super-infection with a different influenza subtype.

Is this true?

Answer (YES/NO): NO